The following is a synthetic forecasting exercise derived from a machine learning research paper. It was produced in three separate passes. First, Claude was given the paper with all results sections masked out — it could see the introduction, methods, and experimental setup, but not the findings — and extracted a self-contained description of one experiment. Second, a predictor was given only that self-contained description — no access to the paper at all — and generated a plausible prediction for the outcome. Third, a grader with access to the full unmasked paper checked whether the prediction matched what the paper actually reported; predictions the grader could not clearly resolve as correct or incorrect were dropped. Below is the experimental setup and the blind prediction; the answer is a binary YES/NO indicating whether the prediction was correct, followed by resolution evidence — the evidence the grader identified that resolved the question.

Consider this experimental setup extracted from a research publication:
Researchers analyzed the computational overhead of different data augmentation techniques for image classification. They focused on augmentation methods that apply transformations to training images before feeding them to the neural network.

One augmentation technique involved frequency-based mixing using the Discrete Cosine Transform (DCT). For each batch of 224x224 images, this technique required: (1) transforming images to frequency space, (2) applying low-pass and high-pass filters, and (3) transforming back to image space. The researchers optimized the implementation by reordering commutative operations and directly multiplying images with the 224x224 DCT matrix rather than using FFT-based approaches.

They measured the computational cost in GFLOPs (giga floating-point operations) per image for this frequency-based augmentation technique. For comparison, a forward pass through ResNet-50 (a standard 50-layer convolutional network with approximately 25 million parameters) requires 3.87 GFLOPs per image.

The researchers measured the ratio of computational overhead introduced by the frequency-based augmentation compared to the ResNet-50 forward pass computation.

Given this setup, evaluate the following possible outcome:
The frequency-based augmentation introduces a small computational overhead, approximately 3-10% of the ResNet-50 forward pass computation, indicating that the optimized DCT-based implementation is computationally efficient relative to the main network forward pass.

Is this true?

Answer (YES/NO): YES